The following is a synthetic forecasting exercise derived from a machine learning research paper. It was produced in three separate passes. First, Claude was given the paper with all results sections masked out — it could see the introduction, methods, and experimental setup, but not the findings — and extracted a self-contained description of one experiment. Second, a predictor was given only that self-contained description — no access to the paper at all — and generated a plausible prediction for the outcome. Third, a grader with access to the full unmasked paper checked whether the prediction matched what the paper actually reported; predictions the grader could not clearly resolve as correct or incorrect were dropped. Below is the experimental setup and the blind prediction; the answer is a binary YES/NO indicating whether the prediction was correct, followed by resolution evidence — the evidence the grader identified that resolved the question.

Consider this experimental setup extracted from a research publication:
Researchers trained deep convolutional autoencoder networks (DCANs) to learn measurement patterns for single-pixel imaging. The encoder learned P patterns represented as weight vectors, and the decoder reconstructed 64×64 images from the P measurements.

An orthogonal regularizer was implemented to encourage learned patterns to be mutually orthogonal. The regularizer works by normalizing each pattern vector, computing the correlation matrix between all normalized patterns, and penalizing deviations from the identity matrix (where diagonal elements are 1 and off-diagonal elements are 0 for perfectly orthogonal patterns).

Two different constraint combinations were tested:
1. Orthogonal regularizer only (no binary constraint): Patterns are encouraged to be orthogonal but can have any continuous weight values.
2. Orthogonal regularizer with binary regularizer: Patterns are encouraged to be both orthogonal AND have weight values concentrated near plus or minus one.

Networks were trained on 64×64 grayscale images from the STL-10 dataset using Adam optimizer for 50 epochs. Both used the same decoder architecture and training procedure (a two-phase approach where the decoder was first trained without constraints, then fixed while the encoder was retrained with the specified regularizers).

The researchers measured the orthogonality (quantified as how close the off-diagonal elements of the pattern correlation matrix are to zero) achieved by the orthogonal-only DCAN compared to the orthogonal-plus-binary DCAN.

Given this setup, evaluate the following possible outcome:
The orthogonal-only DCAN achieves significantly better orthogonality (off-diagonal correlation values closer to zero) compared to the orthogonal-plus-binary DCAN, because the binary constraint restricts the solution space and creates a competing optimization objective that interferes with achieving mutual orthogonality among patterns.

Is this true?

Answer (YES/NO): YES